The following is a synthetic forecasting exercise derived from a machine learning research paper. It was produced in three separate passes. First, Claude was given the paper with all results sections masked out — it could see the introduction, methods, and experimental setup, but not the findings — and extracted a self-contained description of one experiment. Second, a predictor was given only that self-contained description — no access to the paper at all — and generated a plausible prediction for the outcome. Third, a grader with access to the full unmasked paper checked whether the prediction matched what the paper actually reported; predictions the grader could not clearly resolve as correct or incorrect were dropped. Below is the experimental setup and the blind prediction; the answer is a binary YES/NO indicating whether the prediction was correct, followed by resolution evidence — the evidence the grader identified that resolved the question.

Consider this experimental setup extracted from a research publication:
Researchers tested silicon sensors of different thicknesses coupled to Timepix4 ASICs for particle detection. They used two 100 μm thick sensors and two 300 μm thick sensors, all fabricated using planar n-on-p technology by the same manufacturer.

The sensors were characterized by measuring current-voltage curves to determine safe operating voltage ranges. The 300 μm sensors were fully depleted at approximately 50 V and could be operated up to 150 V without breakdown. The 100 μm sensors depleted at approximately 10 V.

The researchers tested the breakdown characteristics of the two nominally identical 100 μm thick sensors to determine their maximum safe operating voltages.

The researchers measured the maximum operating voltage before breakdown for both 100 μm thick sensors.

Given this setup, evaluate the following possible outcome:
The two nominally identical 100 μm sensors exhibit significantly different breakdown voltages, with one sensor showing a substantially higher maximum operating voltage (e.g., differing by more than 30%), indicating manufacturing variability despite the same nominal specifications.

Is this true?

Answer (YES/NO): YES